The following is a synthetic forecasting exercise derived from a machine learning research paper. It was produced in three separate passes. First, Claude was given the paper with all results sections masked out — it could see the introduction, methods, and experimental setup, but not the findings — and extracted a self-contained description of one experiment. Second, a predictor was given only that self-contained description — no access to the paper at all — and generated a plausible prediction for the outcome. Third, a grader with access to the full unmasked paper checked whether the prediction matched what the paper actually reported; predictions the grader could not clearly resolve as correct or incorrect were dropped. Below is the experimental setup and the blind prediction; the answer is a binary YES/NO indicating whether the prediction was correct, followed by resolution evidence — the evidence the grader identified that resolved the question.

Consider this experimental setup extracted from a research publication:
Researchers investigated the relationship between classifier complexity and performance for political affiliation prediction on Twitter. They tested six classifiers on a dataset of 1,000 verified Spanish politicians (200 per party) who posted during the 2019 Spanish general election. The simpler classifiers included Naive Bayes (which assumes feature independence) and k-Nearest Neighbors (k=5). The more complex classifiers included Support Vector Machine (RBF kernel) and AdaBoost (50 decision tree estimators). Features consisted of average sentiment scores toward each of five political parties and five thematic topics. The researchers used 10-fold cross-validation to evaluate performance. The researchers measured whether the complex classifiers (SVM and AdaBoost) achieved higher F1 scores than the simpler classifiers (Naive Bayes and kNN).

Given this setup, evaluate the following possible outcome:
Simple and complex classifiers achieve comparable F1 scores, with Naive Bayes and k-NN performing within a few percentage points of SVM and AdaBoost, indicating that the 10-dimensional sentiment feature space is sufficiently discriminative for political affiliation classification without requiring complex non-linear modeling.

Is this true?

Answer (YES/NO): YES